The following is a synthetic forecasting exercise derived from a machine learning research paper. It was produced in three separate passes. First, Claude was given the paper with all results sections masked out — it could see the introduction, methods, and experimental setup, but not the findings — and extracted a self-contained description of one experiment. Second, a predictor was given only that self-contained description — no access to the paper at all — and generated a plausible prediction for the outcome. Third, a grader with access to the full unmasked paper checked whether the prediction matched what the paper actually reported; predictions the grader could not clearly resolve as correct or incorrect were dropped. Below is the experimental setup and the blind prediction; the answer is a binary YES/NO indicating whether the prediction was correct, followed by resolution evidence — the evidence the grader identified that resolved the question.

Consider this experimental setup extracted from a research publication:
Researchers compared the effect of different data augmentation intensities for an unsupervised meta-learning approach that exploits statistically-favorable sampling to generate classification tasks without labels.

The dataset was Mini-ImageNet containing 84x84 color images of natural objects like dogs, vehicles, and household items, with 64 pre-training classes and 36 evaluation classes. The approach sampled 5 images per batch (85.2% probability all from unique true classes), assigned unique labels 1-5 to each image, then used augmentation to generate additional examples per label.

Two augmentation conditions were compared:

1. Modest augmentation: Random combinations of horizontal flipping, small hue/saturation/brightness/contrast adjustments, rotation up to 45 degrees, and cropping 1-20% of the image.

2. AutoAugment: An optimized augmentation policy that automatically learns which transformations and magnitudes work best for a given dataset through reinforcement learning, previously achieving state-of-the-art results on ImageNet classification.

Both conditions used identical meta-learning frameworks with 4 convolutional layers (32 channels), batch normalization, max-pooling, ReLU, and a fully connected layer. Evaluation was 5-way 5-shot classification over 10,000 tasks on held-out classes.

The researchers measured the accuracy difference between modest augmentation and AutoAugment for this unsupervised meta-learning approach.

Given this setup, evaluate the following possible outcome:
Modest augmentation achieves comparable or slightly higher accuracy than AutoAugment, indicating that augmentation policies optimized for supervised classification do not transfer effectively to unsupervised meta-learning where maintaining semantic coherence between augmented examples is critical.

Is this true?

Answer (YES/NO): NO